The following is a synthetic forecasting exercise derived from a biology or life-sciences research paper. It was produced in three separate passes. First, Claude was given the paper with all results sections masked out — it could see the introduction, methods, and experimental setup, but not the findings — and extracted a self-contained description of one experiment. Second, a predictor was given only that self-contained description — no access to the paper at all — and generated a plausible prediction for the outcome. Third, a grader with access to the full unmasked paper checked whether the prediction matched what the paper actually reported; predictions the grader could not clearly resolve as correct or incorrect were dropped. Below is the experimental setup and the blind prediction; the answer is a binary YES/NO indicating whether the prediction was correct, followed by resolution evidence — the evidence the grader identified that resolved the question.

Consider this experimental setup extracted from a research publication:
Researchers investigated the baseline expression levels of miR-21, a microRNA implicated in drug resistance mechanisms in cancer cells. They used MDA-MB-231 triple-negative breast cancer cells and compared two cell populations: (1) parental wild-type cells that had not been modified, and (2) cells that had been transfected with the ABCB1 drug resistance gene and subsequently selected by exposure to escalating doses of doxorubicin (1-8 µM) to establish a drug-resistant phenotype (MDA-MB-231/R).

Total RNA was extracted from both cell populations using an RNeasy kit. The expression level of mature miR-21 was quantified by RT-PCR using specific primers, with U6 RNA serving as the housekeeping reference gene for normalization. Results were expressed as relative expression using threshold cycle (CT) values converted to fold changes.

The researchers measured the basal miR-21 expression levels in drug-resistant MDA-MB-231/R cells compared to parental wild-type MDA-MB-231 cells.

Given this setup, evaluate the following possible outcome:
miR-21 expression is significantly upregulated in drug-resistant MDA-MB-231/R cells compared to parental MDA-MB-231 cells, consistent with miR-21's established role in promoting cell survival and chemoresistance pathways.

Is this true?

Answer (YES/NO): NO